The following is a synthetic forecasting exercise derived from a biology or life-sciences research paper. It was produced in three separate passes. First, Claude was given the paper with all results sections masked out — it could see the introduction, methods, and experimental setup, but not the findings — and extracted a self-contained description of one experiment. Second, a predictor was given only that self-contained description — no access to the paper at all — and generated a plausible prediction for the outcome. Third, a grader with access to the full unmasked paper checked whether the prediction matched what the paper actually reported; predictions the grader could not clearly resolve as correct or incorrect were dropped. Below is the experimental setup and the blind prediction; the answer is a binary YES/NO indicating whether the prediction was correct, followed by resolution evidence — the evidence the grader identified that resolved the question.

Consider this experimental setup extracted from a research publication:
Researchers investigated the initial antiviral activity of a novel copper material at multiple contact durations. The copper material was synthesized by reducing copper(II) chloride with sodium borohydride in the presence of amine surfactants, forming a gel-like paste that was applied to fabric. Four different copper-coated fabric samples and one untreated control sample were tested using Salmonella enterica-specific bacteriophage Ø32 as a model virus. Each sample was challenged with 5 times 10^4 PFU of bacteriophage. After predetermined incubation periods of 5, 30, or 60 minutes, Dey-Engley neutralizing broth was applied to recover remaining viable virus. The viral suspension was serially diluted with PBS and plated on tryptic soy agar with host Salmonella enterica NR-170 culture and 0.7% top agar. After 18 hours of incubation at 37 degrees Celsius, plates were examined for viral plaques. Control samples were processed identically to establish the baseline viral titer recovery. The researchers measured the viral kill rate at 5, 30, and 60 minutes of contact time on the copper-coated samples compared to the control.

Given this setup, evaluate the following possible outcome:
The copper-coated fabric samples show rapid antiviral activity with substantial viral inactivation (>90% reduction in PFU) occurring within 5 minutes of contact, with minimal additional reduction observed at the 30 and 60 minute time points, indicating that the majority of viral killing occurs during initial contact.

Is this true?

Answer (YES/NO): YES